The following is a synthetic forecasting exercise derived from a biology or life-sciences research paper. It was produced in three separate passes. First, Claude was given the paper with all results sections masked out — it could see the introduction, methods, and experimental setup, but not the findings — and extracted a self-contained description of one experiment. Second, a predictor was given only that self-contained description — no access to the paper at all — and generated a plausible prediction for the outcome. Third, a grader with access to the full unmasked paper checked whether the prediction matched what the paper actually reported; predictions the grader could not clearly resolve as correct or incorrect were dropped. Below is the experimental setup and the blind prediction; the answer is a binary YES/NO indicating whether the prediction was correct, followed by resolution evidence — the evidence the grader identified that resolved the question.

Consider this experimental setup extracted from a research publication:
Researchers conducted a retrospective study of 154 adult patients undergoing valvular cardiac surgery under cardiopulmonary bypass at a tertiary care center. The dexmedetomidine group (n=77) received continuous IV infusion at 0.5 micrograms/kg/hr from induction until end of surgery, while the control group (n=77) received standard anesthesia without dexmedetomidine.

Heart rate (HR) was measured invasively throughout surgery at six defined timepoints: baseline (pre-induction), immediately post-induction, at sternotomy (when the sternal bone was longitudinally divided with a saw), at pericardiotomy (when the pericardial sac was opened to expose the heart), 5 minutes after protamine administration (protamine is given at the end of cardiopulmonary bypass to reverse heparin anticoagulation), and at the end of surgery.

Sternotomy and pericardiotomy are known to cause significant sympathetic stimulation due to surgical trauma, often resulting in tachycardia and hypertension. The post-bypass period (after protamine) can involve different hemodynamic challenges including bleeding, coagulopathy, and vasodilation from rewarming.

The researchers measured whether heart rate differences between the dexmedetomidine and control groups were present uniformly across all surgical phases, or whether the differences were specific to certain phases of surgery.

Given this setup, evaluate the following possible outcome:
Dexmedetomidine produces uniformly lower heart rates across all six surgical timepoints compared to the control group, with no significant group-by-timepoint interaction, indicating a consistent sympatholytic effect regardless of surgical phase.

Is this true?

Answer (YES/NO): NO